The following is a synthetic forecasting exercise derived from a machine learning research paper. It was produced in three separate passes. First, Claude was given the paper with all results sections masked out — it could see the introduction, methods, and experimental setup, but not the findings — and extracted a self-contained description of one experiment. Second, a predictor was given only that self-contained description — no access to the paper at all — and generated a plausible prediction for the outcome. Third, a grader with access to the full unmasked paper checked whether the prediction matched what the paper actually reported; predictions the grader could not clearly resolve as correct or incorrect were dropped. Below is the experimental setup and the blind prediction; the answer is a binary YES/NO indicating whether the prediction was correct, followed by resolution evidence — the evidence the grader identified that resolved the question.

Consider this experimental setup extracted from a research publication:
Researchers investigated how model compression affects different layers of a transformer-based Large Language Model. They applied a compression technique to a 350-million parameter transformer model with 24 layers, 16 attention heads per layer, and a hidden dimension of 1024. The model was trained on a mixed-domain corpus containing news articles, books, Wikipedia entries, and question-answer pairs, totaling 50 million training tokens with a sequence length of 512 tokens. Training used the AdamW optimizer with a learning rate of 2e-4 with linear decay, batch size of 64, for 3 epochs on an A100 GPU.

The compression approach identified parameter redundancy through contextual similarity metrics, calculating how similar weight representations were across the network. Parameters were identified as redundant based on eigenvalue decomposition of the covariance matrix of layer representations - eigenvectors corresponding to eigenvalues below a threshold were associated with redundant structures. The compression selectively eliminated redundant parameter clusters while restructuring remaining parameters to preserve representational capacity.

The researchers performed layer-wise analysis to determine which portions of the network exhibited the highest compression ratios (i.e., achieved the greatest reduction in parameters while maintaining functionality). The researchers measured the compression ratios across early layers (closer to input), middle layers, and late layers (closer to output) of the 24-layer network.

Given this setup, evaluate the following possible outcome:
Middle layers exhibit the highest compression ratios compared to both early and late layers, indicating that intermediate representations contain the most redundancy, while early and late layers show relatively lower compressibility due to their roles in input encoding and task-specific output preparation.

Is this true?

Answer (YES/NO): YES